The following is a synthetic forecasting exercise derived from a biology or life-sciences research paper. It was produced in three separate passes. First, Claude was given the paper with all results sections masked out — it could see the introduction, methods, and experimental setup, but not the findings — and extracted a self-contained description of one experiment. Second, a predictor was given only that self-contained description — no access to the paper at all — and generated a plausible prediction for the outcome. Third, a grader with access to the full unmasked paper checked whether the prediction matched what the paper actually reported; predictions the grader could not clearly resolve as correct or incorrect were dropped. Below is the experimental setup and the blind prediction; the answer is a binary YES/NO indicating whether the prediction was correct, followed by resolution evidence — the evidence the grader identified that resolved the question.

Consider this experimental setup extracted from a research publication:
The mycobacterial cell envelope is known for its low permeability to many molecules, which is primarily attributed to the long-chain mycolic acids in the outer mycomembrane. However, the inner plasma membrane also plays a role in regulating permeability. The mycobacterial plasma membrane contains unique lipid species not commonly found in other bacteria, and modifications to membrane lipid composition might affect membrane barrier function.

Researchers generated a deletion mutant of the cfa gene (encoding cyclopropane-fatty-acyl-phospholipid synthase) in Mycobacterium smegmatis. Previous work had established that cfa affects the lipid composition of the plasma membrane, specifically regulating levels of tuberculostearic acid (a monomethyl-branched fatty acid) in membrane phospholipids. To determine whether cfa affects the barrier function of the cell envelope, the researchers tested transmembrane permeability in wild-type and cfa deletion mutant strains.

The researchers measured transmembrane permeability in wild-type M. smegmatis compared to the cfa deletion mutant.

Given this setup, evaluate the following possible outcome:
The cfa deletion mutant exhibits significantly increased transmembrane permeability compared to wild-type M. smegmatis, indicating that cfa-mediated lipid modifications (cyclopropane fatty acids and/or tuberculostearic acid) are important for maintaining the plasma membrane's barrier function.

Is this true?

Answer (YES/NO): NO